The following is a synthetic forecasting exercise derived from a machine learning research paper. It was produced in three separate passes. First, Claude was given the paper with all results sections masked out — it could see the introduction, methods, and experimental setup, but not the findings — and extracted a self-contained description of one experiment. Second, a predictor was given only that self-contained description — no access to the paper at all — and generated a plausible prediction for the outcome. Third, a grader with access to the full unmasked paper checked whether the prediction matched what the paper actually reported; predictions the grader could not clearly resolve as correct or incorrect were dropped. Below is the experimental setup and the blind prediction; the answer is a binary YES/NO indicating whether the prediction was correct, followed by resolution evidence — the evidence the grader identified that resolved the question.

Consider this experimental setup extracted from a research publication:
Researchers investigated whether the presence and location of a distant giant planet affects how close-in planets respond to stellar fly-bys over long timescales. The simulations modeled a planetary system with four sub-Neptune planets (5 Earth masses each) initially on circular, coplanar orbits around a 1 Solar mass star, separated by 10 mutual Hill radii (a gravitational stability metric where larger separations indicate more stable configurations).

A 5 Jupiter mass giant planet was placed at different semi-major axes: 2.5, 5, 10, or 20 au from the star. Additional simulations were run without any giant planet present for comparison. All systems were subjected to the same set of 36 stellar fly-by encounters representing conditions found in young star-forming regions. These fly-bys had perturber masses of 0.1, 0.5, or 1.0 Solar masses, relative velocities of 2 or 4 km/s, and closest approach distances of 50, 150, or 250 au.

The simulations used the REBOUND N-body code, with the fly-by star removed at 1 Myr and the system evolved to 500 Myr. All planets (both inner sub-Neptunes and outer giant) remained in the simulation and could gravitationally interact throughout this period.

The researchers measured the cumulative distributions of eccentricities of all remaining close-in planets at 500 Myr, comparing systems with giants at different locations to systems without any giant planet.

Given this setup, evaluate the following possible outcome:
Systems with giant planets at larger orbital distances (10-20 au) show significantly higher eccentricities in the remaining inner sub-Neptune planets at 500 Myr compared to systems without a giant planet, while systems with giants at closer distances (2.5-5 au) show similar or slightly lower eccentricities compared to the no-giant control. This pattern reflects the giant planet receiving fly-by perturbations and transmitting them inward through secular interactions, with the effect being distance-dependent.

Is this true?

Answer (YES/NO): NO